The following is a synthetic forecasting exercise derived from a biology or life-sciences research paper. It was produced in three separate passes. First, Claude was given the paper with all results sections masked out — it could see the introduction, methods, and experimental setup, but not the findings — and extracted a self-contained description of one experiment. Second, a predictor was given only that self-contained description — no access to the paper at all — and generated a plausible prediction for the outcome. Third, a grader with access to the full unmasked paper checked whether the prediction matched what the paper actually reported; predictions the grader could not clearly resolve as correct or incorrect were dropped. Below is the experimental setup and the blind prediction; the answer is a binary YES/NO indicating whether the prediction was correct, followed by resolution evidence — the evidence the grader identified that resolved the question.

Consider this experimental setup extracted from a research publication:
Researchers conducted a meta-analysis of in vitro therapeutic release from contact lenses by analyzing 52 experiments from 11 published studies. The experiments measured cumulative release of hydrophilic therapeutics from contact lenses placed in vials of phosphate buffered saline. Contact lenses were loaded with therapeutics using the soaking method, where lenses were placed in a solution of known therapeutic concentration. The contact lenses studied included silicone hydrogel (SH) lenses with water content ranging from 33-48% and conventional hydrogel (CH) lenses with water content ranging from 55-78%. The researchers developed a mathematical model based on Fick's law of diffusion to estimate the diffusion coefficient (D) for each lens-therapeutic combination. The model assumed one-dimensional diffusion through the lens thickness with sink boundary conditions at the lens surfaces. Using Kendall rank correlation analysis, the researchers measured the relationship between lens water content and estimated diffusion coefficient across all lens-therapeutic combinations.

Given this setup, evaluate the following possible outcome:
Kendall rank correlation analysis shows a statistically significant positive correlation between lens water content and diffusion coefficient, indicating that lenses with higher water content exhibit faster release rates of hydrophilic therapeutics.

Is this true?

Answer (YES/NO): YES